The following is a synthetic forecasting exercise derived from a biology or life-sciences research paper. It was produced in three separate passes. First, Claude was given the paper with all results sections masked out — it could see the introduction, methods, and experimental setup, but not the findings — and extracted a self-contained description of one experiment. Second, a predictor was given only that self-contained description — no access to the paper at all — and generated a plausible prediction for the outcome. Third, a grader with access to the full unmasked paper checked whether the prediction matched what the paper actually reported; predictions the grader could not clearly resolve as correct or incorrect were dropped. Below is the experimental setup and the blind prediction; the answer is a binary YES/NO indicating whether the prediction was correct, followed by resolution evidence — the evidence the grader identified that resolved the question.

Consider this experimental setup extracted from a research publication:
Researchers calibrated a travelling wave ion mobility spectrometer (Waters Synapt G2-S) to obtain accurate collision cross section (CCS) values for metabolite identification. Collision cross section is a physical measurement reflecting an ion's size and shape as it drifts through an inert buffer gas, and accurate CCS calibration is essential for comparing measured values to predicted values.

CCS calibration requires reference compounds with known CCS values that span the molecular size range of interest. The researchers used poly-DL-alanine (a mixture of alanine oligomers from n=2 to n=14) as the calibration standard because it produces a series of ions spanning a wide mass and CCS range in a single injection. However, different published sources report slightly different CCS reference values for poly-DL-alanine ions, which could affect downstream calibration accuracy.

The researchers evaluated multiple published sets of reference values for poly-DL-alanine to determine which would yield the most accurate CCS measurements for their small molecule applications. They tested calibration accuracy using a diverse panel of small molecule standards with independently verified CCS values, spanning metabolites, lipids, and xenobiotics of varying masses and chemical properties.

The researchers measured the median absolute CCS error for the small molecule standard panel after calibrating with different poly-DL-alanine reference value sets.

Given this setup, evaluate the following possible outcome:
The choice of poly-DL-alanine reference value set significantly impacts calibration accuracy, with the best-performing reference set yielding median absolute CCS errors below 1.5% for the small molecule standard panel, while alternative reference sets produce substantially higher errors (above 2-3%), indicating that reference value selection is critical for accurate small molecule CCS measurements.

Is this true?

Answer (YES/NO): NO